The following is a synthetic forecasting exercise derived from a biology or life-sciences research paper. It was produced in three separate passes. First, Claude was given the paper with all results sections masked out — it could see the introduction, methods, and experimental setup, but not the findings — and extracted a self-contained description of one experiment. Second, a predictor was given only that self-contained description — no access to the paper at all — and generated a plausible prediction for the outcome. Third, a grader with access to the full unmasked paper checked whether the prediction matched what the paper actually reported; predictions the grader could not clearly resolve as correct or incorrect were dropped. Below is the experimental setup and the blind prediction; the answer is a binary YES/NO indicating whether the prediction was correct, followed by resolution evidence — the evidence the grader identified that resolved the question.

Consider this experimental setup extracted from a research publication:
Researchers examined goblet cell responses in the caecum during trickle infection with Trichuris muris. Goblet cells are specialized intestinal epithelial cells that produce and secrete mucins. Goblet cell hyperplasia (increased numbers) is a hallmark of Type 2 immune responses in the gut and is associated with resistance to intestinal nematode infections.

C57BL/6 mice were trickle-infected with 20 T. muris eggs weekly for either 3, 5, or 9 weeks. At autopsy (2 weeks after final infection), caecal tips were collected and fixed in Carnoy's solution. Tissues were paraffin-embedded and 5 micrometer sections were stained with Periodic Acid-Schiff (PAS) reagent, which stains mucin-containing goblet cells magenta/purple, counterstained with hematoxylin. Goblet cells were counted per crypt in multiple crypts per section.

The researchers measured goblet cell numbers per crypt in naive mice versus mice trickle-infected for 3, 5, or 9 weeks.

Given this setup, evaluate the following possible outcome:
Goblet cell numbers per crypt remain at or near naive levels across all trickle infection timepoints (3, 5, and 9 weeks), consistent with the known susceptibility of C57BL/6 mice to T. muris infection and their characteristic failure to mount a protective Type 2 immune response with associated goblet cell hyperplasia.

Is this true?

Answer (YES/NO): NO